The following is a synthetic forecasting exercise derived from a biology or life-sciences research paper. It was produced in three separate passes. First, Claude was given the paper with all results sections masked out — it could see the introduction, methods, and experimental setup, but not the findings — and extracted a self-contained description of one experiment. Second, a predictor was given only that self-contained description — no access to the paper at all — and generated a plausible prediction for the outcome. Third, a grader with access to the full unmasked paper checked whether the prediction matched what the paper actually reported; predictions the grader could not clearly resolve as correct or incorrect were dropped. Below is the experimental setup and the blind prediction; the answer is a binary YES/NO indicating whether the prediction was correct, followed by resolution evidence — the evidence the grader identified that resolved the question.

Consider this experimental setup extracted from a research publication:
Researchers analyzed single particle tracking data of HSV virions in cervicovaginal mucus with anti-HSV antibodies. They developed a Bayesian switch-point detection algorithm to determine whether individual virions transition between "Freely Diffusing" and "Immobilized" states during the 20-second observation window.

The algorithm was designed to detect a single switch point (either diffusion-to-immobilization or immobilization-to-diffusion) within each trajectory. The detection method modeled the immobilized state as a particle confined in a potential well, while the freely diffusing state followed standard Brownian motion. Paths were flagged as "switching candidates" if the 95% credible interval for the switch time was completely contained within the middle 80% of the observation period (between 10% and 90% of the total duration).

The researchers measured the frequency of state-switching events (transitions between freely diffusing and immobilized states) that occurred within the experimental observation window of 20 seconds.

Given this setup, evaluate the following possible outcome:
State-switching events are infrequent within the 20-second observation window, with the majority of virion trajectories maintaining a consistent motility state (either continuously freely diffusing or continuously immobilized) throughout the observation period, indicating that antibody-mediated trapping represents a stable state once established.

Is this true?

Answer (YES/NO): YES